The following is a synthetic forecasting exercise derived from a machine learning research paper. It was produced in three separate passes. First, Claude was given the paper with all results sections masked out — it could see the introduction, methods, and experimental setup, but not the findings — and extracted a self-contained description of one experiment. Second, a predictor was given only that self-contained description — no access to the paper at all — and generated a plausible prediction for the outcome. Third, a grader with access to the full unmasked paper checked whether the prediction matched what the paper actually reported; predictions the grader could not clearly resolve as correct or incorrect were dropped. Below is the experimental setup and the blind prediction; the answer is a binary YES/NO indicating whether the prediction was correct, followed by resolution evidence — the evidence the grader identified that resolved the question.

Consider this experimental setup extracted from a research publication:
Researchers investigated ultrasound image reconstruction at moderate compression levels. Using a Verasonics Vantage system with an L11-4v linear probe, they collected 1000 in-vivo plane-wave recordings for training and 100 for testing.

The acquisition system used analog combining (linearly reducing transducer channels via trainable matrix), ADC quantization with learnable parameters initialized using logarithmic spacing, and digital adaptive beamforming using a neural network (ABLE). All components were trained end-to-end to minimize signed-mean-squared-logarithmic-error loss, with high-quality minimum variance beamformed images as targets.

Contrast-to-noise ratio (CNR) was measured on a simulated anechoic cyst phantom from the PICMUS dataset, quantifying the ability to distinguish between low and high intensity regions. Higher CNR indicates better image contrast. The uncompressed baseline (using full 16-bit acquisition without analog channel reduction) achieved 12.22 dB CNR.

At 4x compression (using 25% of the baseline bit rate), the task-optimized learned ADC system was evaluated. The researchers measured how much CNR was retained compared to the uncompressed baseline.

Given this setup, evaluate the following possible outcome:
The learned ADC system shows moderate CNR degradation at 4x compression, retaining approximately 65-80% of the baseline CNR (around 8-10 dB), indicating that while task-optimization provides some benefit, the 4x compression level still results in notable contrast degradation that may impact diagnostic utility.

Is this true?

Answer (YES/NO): NO